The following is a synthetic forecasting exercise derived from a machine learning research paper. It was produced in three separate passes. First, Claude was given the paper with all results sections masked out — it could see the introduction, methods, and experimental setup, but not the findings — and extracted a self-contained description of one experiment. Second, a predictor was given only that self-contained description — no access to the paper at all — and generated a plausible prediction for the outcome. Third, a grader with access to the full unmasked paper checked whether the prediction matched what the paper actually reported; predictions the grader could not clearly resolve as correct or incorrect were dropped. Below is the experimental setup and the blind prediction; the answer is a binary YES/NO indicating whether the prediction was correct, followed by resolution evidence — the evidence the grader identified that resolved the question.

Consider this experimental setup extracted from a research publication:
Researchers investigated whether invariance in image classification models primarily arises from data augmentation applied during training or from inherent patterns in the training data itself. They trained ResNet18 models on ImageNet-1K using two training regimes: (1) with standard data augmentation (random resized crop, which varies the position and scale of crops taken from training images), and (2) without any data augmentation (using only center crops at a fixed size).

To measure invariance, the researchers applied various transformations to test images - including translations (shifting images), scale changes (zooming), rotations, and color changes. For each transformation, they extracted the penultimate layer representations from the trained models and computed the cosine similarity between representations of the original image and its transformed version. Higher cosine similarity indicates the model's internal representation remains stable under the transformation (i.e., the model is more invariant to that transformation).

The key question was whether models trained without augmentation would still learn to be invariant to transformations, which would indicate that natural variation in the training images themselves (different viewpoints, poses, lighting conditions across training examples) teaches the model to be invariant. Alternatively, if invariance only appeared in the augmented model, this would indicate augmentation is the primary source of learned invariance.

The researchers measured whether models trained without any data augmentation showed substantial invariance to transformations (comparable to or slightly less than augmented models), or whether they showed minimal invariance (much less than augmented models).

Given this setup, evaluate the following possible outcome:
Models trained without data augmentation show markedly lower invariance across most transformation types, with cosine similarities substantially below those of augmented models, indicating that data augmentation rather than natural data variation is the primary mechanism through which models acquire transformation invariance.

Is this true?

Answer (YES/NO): NO